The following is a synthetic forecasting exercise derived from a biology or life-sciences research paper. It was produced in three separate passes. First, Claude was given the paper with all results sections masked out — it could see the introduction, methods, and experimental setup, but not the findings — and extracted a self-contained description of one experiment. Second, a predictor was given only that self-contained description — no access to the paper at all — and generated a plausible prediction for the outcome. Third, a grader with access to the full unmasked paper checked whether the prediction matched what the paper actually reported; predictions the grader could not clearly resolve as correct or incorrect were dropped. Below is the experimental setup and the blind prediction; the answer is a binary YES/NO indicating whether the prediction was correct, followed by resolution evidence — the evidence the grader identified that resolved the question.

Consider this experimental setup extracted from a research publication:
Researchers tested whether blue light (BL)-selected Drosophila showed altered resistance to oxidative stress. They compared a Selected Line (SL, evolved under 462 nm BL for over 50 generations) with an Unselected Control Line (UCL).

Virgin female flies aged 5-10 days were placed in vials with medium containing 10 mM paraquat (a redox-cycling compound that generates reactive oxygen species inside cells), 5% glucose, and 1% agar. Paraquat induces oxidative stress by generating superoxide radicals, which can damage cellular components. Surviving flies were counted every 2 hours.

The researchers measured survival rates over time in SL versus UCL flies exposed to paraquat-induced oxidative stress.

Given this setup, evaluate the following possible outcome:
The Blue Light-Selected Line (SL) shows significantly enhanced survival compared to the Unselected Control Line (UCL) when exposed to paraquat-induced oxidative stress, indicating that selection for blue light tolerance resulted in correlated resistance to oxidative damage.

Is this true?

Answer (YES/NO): YES